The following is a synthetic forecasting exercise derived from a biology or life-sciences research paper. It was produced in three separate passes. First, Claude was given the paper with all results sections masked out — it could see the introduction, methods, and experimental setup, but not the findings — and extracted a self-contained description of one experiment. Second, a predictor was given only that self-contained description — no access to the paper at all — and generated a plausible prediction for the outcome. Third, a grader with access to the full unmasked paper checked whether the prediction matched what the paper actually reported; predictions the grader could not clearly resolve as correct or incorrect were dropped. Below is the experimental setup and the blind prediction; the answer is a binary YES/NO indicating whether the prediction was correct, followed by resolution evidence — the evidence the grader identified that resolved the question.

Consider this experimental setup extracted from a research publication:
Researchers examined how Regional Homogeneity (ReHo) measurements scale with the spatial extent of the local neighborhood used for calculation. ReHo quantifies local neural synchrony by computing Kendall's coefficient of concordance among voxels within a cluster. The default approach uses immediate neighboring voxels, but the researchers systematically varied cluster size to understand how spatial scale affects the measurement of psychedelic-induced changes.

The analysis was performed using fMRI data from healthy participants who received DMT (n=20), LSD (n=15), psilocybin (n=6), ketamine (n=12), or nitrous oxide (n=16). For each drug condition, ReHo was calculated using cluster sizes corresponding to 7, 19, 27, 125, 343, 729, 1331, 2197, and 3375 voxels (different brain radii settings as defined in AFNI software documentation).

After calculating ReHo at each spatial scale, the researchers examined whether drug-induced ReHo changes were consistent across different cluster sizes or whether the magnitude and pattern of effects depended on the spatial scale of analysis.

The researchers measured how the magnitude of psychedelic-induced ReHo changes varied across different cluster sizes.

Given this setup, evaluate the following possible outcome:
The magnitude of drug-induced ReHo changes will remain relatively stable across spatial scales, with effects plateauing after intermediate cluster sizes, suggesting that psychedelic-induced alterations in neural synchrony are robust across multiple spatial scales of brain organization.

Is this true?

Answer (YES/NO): NO